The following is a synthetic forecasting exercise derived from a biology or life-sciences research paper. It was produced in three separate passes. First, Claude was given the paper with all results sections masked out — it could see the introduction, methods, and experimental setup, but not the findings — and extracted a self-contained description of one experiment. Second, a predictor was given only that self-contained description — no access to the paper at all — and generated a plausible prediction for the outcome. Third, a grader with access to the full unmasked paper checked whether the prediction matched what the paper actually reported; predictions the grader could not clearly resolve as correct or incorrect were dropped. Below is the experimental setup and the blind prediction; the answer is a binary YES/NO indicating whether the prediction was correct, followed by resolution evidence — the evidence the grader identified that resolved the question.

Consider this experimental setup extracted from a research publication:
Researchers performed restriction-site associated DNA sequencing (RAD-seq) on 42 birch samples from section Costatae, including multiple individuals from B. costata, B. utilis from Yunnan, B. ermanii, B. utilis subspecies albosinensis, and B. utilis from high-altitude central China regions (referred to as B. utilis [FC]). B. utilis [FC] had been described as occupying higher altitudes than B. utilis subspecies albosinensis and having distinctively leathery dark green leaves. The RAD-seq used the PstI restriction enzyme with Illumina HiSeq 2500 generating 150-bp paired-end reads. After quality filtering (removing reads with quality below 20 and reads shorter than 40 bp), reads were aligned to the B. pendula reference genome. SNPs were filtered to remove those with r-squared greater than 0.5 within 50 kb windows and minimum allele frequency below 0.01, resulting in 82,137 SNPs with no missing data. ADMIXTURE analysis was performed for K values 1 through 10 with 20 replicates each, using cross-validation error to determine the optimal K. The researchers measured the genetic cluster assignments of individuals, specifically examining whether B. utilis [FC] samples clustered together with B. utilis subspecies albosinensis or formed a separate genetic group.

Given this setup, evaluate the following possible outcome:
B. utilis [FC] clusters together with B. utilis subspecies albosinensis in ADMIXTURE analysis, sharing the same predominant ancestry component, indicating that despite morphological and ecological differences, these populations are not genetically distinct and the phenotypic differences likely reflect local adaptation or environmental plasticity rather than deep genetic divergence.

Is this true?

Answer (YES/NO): NO